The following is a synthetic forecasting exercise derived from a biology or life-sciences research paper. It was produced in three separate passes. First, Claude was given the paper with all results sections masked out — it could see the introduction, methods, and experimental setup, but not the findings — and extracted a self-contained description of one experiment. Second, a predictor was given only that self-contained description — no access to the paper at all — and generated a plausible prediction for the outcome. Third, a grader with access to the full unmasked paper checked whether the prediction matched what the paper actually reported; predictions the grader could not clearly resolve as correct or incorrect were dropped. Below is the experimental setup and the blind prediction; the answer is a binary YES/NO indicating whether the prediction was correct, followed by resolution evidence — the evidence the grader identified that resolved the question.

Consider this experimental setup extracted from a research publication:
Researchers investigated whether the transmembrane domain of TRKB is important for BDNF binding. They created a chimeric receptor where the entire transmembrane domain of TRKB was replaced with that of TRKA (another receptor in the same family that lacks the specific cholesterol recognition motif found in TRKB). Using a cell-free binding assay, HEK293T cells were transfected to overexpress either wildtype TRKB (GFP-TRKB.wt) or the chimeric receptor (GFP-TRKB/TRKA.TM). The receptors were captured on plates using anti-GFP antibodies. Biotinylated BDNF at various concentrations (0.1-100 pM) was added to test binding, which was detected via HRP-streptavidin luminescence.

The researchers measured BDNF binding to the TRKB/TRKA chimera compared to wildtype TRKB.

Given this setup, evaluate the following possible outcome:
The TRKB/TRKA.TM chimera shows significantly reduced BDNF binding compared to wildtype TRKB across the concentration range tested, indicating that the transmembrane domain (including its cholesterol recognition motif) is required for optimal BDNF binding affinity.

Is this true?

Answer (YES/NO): NO